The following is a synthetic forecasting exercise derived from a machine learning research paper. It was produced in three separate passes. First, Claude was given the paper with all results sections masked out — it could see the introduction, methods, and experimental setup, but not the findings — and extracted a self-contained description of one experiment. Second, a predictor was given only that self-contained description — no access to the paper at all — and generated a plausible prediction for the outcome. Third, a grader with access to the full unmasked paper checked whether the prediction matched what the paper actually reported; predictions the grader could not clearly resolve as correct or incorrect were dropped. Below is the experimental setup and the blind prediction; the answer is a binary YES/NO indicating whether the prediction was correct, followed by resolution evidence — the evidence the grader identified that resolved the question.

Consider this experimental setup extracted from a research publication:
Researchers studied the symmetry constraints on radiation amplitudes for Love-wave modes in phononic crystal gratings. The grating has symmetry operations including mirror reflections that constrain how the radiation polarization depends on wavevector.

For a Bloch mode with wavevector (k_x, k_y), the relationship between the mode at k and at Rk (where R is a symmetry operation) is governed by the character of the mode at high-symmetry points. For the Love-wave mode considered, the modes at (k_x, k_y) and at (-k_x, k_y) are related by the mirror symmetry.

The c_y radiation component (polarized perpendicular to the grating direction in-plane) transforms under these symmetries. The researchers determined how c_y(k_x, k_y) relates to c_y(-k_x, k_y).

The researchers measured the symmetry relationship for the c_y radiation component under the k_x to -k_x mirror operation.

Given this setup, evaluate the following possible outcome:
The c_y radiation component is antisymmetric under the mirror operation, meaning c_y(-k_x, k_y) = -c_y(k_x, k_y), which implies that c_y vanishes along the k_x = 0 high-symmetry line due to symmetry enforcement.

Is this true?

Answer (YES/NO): YES